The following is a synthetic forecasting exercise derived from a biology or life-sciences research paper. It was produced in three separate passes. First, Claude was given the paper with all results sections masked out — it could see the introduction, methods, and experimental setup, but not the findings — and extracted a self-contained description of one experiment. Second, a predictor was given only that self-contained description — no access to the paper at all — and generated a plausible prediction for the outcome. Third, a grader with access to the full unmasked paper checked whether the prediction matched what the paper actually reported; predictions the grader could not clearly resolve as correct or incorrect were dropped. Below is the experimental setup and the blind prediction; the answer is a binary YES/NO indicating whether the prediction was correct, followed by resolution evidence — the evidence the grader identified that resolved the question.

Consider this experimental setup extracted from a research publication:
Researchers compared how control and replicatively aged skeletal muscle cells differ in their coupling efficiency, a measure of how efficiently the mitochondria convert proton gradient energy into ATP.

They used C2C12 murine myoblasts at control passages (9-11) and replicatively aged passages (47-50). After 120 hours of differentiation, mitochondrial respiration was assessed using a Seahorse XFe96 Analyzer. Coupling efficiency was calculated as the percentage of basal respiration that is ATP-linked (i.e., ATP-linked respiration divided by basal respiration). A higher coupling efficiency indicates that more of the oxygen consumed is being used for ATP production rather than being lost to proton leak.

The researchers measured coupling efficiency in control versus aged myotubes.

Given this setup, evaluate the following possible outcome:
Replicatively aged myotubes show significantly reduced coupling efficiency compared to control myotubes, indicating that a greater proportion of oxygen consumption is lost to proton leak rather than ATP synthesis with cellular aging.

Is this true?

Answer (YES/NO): YES